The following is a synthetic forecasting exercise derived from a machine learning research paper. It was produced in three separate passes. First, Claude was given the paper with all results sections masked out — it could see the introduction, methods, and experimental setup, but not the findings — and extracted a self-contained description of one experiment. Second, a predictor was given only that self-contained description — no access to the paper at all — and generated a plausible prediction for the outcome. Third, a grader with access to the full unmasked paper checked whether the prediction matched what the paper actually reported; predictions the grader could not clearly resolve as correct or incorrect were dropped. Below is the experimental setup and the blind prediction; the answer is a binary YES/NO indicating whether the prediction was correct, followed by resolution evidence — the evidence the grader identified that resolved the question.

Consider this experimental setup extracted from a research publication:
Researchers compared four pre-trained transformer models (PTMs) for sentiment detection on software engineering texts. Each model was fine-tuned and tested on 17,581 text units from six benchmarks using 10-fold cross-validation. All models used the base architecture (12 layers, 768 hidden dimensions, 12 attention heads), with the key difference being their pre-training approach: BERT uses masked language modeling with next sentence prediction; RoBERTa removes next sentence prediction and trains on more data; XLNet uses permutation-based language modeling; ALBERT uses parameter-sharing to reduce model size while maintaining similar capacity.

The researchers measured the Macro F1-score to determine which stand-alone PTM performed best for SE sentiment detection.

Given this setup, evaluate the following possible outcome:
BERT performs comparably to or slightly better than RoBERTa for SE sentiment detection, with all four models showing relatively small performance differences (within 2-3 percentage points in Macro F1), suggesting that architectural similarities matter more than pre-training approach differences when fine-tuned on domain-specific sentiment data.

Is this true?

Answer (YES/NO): NO